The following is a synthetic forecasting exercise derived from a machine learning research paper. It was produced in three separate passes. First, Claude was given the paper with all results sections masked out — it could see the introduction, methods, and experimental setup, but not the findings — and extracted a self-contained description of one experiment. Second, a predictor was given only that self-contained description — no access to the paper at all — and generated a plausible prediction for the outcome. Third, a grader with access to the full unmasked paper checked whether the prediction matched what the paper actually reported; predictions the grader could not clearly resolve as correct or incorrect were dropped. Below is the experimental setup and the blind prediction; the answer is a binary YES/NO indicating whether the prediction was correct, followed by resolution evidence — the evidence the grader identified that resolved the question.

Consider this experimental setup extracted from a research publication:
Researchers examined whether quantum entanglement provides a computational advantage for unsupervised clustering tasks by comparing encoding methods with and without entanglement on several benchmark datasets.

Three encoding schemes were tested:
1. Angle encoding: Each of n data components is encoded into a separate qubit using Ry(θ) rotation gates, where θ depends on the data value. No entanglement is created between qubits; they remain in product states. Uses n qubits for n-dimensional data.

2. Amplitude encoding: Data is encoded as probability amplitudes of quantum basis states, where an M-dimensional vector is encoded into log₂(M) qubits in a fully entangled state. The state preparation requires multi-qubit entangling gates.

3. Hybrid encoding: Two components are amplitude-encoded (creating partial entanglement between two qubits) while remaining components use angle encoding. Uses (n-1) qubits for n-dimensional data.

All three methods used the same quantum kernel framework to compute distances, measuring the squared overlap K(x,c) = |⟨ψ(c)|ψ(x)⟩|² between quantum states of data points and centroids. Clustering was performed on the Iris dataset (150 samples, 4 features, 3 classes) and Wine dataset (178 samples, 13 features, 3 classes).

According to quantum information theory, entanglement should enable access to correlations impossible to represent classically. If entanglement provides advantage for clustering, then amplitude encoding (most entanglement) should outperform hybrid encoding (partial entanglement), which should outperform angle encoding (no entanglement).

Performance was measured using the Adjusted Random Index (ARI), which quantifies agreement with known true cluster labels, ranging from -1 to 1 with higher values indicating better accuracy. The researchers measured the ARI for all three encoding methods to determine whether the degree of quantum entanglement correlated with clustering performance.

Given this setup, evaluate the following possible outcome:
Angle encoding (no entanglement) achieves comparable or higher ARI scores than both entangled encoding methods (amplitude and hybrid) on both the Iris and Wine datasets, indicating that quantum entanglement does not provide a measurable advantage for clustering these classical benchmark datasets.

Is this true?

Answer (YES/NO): NO